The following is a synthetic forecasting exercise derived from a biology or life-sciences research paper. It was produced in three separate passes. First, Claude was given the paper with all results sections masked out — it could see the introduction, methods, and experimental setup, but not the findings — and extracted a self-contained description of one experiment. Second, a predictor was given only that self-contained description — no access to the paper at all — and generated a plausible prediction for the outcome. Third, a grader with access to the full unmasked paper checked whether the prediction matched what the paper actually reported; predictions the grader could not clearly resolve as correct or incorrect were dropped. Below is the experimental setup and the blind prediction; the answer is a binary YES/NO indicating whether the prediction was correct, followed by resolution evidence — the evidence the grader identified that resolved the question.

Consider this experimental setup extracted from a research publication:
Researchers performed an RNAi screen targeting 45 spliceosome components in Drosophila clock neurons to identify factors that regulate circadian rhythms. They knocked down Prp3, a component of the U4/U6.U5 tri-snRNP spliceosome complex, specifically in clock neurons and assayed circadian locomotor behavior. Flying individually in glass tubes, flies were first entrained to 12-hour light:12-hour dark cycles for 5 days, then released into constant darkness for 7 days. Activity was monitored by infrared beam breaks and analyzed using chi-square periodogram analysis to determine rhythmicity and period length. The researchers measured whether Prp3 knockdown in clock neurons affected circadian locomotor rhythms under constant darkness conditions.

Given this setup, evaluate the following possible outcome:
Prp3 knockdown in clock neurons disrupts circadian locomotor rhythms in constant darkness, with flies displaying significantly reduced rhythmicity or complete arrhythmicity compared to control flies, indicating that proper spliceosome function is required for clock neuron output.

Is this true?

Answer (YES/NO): YES